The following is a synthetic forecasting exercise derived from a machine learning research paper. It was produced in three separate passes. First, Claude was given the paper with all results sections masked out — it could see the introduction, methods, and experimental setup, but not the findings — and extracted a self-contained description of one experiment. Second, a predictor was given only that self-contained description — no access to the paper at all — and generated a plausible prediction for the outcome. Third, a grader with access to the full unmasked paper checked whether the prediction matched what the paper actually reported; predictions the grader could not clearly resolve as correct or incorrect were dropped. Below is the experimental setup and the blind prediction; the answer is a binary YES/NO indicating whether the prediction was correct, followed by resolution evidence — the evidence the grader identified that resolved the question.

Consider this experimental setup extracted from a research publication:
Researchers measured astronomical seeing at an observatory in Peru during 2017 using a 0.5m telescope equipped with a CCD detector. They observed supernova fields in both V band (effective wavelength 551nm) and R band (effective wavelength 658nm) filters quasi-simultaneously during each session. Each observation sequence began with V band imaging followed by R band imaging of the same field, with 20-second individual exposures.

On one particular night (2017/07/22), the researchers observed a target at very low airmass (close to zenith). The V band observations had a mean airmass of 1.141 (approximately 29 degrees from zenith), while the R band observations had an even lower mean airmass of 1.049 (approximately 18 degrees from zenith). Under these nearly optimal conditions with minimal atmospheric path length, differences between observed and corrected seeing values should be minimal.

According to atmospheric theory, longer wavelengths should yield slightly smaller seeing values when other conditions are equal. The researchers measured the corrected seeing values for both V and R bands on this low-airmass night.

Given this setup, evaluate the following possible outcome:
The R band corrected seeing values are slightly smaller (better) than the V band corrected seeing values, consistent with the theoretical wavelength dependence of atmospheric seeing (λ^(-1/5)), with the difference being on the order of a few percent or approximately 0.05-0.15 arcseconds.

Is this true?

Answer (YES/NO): NO